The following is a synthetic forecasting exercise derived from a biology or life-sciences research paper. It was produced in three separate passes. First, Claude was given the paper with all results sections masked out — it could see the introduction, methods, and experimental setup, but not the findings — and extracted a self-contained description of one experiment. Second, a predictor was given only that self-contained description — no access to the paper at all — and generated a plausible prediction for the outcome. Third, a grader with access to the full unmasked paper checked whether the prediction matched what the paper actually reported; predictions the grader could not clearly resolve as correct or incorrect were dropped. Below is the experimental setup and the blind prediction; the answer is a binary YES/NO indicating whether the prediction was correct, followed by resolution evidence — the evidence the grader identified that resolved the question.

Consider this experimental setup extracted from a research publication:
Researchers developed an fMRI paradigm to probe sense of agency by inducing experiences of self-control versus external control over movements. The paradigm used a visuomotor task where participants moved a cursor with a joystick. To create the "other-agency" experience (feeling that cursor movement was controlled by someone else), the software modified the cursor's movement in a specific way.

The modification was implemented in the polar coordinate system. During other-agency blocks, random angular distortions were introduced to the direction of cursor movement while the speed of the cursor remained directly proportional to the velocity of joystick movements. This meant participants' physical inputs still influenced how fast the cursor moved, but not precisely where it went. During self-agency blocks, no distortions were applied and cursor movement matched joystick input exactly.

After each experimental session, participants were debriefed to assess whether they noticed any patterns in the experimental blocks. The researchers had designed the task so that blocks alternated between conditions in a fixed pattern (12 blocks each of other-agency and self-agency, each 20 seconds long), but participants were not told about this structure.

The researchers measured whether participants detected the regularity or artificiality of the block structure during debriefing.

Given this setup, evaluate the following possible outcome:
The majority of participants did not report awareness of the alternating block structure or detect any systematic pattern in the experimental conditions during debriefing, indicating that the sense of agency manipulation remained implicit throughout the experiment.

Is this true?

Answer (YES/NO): YES